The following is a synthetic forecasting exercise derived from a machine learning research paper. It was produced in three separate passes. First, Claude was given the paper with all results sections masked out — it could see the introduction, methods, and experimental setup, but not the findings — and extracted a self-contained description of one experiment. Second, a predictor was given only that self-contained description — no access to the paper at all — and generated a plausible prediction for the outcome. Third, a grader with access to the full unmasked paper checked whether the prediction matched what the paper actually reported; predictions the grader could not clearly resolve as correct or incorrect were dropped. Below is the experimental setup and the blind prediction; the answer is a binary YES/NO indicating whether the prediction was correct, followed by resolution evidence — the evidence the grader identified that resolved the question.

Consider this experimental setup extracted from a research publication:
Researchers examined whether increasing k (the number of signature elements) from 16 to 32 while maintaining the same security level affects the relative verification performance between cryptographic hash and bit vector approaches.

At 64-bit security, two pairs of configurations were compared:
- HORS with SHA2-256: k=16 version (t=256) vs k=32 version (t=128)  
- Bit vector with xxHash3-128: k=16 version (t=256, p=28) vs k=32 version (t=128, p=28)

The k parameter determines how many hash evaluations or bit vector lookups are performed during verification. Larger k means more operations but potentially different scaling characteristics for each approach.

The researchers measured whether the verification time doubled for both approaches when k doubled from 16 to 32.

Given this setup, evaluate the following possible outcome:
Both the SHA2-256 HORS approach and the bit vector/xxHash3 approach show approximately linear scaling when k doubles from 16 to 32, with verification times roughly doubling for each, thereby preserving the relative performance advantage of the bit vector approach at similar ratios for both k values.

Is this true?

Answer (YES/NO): YES